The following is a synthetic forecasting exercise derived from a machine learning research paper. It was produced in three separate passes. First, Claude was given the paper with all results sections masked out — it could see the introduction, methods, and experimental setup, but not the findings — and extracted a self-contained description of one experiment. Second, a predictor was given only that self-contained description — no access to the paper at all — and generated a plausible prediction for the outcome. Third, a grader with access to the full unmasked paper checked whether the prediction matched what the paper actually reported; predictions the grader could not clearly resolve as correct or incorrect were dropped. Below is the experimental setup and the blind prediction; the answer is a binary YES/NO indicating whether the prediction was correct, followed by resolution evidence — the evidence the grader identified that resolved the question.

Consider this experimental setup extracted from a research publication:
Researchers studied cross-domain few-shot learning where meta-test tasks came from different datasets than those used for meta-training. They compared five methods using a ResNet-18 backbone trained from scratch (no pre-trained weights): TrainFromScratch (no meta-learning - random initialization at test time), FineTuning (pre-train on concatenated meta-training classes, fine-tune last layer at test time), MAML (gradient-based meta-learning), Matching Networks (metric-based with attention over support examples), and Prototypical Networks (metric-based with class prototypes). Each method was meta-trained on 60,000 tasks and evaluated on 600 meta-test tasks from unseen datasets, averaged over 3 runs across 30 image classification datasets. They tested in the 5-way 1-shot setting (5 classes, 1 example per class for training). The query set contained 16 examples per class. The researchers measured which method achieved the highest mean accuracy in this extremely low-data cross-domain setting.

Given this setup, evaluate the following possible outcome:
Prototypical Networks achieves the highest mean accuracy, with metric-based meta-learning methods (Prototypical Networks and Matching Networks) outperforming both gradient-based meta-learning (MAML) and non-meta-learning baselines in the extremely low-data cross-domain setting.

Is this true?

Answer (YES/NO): NO